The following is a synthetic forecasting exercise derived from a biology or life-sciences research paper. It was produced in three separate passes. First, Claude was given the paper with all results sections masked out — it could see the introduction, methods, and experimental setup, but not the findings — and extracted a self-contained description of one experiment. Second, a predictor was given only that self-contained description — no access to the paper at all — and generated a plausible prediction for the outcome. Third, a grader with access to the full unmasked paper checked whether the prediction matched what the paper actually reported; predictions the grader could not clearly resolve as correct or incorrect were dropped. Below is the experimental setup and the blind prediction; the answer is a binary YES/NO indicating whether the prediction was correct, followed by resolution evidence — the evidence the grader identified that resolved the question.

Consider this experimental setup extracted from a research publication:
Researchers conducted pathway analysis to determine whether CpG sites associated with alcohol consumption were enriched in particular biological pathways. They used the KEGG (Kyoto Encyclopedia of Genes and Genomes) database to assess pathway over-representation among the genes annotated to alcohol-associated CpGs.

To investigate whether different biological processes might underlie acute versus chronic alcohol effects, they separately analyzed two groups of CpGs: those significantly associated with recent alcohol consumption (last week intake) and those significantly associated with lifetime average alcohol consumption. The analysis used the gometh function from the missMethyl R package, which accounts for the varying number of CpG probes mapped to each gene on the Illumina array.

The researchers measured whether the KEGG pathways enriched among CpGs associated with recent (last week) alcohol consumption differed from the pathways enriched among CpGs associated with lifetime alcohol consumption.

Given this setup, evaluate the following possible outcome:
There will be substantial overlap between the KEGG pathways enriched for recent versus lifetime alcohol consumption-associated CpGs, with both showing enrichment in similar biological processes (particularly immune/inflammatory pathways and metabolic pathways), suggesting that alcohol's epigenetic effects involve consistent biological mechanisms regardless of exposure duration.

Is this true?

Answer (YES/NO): NO